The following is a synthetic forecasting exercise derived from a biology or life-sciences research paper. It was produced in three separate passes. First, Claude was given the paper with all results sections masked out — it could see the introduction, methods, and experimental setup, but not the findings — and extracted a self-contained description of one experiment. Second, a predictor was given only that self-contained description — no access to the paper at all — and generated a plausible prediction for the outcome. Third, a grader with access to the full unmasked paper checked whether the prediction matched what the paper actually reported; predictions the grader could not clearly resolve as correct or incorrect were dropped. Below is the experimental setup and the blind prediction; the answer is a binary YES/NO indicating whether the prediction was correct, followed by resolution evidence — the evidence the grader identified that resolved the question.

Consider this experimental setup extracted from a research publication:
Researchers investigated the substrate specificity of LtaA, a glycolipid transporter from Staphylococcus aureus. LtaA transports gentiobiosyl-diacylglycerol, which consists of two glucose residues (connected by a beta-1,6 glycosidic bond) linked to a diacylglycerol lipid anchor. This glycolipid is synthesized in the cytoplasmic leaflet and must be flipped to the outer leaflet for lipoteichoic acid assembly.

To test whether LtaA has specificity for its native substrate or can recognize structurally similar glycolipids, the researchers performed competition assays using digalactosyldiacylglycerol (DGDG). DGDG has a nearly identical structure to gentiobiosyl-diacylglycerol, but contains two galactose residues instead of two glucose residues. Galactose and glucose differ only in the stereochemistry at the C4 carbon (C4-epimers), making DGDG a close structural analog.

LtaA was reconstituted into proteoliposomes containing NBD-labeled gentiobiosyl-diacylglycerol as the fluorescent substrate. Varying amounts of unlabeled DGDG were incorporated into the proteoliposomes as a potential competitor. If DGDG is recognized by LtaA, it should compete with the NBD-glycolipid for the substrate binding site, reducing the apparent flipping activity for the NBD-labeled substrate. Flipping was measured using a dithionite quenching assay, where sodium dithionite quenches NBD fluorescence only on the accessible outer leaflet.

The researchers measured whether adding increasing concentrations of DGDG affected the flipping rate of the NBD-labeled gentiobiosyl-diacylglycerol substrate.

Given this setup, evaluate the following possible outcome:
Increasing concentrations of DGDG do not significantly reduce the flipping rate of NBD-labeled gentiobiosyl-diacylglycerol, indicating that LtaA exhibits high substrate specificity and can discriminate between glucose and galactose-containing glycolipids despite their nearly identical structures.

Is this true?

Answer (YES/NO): YES